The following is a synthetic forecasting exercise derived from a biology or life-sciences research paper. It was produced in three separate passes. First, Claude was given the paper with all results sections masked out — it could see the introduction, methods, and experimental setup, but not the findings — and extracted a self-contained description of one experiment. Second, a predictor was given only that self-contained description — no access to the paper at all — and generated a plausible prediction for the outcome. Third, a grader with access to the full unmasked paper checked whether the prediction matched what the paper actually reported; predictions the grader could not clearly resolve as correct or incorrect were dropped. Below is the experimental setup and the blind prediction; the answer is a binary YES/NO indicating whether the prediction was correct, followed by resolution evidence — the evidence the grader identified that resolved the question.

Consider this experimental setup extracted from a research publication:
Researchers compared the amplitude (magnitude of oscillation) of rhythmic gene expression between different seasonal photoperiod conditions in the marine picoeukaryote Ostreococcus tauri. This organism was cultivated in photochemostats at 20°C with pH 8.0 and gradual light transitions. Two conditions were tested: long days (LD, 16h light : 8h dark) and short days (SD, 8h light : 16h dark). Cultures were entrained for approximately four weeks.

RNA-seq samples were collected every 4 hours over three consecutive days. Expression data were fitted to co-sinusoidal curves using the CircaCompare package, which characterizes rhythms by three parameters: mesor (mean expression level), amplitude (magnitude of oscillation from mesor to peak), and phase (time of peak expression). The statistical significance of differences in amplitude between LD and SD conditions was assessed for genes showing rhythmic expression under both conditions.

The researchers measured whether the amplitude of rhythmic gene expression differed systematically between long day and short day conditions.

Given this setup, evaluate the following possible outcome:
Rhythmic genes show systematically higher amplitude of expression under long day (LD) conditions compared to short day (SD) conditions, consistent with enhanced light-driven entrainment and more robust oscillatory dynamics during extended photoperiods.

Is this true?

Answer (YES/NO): YES